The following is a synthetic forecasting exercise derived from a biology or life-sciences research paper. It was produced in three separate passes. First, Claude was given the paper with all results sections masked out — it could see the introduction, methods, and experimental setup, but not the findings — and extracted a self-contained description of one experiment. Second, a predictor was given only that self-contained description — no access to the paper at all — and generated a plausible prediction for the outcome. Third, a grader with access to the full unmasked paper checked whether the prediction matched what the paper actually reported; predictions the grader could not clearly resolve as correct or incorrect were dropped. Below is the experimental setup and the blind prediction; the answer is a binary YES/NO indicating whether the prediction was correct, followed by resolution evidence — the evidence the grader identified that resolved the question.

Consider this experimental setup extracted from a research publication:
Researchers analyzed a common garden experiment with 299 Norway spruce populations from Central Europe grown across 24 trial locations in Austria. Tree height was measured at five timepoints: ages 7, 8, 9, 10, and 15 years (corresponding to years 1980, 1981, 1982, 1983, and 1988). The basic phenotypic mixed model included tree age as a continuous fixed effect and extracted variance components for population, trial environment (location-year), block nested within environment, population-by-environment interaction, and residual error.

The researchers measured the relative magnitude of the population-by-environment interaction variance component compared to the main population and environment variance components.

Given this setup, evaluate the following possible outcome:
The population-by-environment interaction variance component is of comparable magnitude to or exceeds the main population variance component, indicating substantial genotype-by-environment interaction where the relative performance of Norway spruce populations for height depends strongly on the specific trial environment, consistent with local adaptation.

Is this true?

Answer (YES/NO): NO